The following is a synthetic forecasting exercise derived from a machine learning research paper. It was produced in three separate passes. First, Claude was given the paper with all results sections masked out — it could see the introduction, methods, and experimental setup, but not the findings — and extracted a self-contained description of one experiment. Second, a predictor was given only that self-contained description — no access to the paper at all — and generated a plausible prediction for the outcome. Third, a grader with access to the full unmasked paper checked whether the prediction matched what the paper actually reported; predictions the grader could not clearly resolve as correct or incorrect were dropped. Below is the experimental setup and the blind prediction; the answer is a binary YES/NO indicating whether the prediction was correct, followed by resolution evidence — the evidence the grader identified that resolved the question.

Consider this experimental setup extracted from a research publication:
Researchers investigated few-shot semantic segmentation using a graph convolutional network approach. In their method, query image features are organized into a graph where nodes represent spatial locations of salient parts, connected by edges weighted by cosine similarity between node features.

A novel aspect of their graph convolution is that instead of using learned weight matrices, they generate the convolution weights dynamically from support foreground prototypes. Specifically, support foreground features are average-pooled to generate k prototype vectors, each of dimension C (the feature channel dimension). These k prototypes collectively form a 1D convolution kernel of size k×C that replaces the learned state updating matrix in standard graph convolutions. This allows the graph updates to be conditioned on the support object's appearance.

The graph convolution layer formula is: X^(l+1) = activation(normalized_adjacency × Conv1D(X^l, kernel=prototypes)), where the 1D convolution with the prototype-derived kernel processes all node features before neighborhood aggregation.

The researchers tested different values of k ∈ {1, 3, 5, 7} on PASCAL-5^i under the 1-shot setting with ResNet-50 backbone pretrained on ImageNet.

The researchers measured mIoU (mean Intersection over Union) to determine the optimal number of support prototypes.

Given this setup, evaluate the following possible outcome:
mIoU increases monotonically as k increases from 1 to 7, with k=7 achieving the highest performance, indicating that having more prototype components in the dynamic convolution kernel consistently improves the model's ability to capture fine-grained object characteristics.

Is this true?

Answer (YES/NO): NO